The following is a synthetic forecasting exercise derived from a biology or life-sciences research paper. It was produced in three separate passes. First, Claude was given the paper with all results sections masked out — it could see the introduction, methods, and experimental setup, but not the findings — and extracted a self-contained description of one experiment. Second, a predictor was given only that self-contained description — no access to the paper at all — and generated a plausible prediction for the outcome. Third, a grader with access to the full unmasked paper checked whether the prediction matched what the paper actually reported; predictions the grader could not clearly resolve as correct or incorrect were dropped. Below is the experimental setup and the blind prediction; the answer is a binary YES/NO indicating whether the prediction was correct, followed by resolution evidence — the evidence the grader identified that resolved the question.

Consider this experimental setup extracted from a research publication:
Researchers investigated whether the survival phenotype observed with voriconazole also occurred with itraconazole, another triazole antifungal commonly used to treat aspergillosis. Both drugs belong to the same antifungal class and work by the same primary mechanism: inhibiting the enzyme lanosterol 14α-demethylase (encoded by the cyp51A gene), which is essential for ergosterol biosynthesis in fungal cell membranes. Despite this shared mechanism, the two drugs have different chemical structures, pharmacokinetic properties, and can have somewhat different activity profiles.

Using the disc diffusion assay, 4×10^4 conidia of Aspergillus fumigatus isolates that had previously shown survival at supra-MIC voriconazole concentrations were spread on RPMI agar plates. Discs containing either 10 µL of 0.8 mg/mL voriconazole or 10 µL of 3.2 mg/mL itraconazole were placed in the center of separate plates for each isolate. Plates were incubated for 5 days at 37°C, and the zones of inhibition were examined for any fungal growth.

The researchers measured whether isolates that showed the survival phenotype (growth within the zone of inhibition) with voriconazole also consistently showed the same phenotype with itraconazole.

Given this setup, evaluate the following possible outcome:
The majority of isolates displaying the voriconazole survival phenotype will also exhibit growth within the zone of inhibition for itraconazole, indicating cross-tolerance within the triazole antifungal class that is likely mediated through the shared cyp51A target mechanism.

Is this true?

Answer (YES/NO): YES